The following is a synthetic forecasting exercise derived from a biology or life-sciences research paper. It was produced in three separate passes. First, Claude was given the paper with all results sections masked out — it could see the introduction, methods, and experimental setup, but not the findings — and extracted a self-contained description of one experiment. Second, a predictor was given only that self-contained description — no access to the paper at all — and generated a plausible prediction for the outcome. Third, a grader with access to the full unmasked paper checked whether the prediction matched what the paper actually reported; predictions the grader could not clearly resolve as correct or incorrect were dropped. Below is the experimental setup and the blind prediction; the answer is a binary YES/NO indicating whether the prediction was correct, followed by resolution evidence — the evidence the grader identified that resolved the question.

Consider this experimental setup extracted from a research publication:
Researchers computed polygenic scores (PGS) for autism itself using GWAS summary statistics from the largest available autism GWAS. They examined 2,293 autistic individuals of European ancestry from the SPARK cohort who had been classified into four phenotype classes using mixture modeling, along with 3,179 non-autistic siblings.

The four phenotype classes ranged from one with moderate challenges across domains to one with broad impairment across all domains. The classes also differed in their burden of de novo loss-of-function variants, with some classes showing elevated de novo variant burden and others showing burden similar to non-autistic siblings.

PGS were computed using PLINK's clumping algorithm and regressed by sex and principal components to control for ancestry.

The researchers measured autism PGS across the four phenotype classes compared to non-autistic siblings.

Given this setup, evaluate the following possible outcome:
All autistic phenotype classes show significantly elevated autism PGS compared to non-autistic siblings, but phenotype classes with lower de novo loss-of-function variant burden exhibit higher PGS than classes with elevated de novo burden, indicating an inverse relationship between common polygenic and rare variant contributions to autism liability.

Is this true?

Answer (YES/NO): NO